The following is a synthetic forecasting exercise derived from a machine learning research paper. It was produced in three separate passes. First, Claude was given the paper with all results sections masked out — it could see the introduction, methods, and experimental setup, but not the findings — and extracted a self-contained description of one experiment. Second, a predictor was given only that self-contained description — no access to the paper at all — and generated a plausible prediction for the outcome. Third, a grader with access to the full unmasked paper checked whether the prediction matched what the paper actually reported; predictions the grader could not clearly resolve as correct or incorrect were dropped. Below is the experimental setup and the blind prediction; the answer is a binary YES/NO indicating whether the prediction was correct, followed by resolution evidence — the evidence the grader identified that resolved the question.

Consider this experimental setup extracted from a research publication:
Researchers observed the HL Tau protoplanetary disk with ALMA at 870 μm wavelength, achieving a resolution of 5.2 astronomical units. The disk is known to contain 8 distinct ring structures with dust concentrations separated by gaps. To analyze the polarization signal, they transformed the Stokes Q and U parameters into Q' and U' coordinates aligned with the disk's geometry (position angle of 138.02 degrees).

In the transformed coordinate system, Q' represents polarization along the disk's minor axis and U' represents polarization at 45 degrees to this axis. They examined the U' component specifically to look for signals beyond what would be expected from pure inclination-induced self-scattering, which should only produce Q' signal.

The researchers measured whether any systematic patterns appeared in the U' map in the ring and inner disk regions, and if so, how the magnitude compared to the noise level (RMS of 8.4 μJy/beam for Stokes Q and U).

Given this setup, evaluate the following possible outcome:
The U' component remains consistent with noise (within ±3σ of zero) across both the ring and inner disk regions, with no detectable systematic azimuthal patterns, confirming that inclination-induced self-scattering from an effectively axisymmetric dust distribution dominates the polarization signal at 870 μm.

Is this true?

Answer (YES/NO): NO